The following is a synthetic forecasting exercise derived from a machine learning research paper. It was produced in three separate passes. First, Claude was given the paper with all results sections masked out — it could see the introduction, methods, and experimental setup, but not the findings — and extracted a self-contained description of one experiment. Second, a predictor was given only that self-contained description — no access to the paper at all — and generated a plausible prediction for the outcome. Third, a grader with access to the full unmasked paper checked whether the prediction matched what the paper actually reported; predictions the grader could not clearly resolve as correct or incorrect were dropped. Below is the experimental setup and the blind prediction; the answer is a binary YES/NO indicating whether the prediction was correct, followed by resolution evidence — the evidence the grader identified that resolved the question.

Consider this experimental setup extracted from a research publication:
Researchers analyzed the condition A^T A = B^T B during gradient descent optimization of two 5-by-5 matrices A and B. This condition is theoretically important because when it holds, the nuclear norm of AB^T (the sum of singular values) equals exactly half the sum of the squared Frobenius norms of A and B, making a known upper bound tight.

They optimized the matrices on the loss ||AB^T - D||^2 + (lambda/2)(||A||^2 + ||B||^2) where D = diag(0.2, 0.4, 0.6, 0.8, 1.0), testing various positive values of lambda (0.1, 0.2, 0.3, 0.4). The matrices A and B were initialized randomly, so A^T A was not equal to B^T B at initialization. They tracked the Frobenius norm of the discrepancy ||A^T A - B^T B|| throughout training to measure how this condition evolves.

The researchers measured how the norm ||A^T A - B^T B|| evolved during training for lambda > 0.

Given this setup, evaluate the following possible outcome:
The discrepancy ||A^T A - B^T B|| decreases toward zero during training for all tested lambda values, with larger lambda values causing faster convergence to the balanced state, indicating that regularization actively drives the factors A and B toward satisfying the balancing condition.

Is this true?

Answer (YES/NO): YES